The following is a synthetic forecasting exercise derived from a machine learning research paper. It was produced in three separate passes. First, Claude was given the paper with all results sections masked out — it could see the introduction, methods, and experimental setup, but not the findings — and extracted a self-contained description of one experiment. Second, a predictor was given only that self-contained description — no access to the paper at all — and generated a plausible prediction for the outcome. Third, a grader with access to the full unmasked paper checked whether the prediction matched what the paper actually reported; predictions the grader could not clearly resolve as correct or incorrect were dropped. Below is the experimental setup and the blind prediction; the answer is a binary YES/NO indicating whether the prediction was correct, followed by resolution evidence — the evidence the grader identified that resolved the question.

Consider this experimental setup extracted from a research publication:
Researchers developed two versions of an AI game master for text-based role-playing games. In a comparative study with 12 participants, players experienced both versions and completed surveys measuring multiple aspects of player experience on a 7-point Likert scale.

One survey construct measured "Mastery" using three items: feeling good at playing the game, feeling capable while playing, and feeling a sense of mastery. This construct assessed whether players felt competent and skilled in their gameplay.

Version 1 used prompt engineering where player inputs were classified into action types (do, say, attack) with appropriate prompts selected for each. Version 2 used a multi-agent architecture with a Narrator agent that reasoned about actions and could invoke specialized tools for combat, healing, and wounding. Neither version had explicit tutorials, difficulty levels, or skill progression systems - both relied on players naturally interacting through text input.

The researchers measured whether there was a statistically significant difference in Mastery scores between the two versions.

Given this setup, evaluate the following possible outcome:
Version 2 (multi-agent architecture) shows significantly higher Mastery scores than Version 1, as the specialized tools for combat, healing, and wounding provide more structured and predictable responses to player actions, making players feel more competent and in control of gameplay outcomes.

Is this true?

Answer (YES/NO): YES